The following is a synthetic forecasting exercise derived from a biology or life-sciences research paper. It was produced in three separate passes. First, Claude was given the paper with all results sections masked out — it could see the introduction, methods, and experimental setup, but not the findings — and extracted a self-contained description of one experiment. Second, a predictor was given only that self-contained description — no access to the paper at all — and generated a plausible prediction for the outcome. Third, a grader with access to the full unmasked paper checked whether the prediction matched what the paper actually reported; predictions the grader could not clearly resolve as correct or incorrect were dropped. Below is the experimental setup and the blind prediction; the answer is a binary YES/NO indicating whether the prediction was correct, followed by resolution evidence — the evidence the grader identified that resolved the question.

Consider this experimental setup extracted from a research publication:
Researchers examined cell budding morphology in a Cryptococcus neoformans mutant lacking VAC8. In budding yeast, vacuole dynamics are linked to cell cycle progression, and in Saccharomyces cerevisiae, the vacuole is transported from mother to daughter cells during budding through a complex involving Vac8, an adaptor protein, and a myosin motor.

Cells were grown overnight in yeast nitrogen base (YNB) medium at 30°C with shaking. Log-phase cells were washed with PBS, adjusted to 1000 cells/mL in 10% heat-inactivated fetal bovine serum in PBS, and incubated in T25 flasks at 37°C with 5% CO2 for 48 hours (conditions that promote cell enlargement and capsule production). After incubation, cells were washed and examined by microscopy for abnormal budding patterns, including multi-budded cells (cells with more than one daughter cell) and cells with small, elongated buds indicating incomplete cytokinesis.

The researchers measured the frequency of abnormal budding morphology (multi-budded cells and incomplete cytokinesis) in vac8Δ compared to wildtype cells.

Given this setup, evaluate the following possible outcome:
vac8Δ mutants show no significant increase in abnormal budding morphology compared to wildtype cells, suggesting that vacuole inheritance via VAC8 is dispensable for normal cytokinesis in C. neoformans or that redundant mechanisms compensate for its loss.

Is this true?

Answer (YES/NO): NO